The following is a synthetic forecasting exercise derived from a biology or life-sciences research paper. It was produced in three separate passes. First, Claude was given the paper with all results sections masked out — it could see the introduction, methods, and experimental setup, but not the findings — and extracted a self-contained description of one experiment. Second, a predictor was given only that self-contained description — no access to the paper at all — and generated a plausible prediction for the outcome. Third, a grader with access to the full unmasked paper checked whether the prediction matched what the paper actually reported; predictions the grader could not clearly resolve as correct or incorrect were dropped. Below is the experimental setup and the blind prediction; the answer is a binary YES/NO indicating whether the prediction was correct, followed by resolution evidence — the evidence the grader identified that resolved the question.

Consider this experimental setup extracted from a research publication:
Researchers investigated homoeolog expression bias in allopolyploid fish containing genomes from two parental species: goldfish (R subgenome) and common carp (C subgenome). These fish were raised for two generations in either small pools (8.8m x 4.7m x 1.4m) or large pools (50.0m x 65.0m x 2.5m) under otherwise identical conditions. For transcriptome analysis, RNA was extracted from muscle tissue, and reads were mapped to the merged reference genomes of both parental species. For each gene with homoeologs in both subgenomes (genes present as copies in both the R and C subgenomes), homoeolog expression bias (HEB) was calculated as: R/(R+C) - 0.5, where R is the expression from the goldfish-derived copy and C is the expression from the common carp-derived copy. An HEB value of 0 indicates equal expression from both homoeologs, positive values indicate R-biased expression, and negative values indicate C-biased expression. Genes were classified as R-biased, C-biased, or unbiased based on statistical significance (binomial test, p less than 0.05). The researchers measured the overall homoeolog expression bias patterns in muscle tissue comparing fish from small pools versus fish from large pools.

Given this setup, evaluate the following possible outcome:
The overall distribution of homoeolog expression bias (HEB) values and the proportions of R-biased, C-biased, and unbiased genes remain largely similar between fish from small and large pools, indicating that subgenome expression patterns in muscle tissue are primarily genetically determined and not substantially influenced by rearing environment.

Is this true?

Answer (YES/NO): NO